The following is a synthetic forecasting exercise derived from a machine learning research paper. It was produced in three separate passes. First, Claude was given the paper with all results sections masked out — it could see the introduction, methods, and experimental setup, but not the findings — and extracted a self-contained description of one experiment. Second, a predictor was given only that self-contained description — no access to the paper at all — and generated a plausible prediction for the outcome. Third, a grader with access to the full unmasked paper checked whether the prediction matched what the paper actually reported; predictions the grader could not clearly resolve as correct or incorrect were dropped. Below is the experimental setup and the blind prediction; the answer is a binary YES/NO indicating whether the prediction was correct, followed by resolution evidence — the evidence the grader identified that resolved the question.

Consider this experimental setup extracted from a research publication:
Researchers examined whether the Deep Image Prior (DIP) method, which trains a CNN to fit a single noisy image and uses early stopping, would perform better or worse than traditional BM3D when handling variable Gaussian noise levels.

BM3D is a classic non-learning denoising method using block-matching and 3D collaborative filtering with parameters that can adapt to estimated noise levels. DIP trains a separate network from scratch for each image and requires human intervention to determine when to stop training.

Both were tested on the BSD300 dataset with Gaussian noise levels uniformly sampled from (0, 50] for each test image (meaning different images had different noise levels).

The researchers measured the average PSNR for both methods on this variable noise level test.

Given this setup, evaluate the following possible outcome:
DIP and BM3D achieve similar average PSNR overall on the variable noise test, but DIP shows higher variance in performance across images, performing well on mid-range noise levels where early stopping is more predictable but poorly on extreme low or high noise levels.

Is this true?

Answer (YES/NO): NO